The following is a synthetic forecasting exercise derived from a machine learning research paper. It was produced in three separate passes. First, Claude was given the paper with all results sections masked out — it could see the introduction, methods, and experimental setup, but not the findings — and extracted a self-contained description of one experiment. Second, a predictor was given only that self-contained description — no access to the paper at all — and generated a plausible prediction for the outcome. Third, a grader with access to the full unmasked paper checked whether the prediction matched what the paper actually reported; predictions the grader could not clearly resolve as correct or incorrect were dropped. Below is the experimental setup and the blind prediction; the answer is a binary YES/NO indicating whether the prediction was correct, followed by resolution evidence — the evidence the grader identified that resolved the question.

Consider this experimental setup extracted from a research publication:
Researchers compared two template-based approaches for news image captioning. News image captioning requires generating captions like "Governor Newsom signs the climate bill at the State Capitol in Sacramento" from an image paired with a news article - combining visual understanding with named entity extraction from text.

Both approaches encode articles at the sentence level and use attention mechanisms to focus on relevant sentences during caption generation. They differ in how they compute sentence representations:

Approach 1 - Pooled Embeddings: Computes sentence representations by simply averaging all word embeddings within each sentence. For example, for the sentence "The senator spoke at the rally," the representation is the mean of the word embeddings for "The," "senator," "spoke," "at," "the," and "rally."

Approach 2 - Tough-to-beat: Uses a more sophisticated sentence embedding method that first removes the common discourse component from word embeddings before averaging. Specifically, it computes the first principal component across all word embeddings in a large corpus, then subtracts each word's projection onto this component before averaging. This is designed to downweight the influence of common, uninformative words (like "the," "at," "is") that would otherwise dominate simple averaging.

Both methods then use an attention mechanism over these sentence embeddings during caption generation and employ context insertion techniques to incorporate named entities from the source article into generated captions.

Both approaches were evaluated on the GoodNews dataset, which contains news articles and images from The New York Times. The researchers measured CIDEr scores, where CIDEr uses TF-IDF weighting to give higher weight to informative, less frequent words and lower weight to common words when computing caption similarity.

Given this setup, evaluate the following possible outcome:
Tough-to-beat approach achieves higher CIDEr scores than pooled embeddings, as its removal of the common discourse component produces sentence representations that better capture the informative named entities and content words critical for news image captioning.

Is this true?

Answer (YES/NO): NO